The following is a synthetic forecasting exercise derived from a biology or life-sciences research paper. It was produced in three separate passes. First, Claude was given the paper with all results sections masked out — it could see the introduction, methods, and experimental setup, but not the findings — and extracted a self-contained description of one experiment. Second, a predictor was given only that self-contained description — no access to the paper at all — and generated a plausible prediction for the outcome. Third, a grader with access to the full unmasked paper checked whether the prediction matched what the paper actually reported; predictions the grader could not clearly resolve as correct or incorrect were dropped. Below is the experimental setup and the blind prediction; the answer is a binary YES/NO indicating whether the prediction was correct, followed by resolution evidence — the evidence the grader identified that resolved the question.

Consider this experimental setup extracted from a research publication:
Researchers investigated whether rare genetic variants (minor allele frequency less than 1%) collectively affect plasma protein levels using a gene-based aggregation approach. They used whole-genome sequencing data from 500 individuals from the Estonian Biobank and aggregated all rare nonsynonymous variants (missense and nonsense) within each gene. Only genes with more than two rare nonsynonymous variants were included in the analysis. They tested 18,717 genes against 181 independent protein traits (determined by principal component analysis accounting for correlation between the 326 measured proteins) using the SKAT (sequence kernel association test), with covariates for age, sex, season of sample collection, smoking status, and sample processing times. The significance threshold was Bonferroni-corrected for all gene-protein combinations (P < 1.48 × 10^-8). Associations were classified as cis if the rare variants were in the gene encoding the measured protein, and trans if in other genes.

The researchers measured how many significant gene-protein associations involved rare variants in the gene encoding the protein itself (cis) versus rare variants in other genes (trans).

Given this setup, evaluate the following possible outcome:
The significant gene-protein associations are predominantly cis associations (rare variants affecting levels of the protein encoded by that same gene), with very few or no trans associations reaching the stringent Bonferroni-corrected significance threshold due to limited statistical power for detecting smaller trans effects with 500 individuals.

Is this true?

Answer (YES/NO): NO